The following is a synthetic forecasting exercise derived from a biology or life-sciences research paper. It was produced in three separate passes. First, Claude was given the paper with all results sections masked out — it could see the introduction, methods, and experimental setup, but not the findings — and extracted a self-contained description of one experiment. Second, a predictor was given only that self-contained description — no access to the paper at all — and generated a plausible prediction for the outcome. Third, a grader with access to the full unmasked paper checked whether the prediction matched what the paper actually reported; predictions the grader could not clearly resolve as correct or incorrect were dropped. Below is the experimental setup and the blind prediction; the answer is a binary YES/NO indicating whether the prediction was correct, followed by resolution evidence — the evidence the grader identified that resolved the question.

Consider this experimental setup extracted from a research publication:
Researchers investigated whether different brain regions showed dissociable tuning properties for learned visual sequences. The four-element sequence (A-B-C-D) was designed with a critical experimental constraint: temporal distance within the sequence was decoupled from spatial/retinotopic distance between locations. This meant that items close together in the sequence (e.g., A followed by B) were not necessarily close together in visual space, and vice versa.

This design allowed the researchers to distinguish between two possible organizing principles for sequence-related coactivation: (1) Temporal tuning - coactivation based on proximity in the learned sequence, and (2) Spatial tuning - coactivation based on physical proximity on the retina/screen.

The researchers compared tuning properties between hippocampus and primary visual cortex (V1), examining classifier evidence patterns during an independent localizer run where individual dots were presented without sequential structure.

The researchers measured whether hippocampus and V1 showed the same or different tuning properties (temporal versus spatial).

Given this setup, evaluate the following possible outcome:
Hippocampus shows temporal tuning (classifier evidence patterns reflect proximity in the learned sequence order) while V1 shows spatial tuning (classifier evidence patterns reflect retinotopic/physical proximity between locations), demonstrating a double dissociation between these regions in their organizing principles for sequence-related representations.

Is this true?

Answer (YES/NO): YES